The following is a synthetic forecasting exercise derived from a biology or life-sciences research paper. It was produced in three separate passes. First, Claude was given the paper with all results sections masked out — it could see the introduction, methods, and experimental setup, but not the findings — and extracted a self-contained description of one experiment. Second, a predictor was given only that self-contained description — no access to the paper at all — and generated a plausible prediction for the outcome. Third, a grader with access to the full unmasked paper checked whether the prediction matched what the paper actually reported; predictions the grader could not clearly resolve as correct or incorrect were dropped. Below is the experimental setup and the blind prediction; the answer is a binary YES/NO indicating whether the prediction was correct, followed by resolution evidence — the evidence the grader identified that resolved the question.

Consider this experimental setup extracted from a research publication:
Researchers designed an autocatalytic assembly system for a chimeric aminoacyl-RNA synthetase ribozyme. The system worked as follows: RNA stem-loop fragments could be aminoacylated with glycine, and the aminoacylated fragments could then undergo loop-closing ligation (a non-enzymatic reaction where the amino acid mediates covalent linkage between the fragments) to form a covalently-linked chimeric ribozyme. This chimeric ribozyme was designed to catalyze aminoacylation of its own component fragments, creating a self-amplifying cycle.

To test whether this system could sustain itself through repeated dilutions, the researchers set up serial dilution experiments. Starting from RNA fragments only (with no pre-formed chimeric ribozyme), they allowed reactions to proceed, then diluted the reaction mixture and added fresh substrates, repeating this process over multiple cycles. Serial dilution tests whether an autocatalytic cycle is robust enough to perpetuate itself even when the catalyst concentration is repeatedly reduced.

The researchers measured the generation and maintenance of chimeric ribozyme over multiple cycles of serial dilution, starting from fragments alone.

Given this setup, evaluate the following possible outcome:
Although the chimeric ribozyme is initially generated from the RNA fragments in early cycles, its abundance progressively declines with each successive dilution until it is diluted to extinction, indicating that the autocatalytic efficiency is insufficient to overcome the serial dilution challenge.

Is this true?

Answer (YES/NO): NO